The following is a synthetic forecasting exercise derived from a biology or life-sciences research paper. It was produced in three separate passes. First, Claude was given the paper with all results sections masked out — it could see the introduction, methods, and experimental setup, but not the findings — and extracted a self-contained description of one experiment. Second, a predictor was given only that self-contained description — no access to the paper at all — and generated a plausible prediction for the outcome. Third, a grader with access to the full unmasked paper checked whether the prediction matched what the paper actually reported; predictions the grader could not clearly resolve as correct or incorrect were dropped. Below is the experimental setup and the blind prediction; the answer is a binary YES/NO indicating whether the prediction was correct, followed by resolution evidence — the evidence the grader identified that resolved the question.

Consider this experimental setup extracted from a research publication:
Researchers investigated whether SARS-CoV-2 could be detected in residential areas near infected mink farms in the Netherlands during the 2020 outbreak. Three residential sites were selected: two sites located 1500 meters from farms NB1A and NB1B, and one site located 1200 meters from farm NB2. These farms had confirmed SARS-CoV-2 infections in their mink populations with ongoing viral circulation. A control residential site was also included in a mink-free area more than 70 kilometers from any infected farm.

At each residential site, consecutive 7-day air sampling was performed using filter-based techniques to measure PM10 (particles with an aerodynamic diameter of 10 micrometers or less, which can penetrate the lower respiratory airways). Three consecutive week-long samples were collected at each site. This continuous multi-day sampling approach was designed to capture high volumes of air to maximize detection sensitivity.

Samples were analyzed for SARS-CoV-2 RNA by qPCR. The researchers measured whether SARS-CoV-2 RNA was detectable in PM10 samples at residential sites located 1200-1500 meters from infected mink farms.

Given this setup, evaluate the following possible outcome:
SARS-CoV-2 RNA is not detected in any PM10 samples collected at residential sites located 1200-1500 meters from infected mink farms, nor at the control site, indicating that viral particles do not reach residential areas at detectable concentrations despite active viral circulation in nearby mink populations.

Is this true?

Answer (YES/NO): YES